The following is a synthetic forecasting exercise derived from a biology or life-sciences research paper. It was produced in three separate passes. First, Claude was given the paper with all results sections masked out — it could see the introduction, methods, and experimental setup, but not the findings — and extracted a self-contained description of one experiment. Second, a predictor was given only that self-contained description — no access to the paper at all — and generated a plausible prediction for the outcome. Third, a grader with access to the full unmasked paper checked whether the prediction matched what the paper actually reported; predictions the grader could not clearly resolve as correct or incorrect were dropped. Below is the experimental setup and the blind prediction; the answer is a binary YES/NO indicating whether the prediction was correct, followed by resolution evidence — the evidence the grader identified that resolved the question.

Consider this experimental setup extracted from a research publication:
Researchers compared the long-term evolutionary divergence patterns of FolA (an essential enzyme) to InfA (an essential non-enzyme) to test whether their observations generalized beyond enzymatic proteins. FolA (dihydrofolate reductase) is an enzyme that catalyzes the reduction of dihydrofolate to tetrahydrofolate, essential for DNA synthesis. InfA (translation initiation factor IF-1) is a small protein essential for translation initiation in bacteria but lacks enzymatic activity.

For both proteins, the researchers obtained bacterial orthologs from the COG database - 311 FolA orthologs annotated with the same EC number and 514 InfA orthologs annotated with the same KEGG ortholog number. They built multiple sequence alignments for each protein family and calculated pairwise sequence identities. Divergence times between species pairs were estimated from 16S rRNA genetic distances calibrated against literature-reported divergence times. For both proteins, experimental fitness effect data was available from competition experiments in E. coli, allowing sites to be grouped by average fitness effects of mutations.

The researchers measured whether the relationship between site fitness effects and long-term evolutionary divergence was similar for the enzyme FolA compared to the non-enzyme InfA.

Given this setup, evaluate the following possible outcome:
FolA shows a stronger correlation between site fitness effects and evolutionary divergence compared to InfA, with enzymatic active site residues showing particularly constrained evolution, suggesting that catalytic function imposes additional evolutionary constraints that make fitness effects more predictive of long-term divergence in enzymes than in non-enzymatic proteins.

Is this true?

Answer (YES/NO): NO